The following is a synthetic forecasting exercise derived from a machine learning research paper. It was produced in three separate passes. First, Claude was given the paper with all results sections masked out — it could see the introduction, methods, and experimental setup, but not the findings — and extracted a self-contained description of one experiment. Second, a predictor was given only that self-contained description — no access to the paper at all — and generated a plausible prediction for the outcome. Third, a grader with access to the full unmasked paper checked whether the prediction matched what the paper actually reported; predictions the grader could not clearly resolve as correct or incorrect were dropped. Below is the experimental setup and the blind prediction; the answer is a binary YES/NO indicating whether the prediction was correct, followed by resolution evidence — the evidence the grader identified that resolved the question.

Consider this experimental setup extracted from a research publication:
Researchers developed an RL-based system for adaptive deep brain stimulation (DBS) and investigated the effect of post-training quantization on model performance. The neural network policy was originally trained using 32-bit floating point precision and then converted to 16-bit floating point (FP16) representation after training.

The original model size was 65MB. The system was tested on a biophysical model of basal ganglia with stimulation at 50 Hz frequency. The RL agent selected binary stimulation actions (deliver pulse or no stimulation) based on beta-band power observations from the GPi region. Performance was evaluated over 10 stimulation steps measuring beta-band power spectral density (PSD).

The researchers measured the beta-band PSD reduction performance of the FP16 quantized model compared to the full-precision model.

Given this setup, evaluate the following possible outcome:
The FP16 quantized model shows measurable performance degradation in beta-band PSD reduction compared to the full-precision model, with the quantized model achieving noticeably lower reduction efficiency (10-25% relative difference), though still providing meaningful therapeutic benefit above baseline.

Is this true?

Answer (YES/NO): NO